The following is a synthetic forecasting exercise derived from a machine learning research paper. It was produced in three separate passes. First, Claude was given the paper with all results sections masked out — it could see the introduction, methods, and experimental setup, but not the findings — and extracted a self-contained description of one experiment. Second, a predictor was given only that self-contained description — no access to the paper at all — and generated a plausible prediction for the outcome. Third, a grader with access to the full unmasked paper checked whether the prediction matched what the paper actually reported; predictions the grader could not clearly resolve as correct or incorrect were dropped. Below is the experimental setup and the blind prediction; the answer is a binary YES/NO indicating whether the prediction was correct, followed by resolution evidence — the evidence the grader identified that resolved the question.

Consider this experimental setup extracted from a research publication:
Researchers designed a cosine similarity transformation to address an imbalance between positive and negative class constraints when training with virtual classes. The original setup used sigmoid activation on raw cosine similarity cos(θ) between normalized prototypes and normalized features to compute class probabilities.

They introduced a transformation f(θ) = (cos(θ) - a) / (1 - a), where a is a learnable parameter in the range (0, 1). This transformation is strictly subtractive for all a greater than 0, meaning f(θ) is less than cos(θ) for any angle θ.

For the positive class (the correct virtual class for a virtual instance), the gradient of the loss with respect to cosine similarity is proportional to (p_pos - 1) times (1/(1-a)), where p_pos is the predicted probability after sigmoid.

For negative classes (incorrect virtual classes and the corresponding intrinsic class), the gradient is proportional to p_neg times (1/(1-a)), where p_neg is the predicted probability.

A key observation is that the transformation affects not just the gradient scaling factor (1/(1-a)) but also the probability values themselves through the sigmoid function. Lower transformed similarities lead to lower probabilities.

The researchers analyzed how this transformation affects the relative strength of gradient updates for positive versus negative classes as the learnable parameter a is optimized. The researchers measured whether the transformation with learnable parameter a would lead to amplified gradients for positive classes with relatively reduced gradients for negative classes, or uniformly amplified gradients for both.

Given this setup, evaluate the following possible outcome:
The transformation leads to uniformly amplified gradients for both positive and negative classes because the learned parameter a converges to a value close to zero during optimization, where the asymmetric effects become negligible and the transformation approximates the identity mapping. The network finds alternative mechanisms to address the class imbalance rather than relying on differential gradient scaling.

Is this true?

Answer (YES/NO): NO